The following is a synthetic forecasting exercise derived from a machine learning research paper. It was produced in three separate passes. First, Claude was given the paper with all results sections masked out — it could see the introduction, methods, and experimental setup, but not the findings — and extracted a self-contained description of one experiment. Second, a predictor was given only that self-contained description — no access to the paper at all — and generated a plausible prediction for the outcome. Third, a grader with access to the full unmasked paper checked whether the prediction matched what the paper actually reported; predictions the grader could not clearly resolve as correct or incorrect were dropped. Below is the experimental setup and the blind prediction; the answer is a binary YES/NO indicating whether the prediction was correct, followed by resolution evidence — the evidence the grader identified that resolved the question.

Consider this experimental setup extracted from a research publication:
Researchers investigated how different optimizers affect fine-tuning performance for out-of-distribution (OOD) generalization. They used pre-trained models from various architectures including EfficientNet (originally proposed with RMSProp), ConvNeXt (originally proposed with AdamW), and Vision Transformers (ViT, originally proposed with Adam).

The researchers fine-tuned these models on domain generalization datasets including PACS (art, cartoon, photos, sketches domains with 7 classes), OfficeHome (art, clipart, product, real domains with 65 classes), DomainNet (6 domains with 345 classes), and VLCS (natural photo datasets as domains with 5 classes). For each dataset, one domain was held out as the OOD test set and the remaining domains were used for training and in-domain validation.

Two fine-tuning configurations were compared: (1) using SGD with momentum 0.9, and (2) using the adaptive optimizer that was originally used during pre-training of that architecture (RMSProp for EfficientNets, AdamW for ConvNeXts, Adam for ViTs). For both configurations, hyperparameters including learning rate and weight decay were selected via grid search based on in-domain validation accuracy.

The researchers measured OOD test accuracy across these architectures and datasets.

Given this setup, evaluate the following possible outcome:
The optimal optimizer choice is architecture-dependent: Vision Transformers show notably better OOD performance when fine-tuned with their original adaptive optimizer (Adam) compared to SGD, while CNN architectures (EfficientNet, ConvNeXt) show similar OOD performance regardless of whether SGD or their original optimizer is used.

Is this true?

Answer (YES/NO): NO